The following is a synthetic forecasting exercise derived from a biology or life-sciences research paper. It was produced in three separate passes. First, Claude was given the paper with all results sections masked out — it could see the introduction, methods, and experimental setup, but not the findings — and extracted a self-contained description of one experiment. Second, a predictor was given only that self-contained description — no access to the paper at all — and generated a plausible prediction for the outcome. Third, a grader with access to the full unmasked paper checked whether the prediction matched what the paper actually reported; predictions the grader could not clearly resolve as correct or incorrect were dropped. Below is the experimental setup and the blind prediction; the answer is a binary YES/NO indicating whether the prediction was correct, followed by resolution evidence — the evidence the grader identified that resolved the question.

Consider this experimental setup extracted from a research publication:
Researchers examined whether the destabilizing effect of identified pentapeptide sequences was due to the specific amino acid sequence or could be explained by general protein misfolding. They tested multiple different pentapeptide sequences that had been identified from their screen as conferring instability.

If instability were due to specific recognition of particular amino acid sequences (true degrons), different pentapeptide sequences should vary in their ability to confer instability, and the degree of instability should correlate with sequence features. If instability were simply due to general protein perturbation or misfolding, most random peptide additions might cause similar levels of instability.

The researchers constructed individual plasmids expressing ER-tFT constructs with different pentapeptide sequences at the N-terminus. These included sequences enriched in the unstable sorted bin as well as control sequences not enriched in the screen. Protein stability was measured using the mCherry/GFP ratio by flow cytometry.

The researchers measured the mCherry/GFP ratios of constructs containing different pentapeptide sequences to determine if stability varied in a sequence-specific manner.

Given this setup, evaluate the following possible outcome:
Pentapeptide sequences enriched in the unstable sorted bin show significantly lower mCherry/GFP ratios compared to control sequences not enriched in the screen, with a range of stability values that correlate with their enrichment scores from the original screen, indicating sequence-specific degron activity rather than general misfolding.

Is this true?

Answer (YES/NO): NO